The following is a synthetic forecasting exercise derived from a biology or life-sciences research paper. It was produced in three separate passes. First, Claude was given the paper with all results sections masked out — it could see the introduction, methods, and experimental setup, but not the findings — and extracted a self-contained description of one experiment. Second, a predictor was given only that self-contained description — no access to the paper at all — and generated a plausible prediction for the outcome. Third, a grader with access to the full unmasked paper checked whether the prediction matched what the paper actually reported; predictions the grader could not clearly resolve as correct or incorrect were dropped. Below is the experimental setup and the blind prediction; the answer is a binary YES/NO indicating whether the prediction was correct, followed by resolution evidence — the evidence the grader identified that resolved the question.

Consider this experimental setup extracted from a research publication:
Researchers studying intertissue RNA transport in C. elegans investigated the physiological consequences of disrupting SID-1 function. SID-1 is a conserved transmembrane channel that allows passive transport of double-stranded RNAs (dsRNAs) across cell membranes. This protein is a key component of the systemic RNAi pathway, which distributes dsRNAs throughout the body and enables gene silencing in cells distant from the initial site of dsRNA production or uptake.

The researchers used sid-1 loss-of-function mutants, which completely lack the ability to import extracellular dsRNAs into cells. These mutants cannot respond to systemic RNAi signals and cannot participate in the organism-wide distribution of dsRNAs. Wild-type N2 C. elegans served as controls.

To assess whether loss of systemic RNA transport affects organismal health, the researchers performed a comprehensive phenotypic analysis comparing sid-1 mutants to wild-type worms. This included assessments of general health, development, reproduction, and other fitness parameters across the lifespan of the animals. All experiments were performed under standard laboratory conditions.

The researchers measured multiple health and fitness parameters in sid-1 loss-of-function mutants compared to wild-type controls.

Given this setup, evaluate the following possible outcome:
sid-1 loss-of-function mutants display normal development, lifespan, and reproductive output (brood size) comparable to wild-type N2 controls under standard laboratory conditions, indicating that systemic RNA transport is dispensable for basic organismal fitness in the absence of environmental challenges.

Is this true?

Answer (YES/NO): YES